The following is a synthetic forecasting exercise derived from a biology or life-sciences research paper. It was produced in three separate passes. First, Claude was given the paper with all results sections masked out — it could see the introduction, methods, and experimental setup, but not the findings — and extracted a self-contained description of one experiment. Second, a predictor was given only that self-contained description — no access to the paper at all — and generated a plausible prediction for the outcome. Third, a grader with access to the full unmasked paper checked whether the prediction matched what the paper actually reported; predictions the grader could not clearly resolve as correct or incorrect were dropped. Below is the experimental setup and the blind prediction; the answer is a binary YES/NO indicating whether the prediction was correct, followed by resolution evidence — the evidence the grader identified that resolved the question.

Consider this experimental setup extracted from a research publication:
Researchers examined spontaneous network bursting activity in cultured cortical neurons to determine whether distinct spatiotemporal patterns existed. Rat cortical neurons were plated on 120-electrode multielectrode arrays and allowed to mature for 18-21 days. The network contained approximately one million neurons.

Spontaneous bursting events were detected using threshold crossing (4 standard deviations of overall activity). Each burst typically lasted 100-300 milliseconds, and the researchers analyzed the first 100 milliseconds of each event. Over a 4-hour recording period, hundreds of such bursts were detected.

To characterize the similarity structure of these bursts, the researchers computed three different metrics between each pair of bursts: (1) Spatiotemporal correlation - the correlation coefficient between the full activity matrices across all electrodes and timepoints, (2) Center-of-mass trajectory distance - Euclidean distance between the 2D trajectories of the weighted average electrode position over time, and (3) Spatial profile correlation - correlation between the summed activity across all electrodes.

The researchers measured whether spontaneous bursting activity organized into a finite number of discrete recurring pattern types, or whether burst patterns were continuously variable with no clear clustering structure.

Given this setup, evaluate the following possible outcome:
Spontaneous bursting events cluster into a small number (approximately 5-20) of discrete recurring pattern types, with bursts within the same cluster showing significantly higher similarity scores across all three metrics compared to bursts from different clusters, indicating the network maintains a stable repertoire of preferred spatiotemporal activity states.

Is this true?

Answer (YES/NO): YES